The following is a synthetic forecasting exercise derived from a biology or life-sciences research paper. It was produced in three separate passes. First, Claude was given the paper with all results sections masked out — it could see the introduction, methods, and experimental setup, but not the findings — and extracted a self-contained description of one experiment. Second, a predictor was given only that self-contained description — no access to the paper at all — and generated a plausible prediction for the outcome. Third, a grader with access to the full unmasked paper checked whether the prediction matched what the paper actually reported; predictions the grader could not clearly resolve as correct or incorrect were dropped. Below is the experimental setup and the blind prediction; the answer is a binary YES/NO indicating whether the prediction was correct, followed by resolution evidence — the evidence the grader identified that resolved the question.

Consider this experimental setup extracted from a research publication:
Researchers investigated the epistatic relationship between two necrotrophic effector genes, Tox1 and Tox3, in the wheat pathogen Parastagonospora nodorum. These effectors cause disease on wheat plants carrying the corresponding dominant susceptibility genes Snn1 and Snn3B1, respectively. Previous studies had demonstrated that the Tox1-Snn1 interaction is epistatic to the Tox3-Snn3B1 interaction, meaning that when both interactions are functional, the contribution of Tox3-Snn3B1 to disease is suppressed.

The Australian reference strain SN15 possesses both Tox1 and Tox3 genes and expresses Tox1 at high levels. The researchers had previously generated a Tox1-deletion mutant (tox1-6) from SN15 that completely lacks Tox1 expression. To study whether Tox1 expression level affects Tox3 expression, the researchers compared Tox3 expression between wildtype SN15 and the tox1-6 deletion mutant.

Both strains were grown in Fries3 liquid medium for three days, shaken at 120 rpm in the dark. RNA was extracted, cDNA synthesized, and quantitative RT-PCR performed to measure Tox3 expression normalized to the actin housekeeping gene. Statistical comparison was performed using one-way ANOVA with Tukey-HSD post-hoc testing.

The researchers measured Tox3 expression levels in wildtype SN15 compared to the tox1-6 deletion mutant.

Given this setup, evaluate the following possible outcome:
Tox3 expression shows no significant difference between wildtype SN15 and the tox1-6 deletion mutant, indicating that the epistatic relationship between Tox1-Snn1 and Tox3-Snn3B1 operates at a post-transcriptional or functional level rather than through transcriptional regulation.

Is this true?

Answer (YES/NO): NO